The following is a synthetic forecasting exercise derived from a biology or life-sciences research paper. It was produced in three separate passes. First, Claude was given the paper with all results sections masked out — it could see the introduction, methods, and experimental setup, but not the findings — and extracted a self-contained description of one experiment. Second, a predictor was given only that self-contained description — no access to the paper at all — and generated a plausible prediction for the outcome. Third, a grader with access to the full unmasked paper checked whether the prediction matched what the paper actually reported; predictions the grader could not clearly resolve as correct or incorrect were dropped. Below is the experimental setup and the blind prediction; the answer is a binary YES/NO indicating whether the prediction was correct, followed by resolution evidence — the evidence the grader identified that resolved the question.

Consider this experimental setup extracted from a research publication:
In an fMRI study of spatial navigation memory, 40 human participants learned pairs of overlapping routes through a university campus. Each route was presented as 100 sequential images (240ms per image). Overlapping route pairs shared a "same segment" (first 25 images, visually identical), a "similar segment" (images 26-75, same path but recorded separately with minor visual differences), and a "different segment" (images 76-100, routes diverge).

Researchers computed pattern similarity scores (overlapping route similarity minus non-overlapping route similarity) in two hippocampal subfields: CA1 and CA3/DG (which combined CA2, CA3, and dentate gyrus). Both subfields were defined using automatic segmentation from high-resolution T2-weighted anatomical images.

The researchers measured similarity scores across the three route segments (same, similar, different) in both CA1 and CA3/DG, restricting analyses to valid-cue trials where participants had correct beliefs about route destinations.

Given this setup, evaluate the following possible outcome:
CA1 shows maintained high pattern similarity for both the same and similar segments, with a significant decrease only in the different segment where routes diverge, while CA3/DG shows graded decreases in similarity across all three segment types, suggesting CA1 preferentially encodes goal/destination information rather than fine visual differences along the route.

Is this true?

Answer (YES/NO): NO